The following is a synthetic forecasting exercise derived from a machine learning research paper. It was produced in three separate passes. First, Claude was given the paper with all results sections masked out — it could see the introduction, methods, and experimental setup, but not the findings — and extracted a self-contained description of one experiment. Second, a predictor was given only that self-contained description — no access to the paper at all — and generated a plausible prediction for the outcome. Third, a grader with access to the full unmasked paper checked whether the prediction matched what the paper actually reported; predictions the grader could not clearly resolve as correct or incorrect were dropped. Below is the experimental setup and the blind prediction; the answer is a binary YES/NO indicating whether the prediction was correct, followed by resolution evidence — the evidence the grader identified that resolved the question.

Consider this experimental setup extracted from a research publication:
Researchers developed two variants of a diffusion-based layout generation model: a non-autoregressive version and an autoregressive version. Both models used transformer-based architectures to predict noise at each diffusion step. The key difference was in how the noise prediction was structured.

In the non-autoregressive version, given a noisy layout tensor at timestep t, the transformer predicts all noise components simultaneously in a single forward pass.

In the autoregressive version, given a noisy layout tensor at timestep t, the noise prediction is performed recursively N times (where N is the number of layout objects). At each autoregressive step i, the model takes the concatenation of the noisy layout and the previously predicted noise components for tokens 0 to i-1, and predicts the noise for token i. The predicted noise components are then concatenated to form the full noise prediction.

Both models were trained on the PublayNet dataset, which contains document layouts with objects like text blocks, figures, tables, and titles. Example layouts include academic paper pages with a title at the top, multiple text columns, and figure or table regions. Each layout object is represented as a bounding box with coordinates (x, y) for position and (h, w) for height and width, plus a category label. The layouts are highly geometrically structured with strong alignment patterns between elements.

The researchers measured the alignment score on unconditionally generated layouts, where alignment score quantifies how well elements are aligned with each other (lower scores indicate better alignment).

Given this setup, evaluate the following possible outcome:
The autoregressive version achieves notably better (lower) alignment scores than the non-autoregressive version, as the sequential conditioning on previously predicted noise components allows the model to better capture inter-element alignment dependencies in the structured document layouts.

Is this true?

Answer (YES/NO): YES